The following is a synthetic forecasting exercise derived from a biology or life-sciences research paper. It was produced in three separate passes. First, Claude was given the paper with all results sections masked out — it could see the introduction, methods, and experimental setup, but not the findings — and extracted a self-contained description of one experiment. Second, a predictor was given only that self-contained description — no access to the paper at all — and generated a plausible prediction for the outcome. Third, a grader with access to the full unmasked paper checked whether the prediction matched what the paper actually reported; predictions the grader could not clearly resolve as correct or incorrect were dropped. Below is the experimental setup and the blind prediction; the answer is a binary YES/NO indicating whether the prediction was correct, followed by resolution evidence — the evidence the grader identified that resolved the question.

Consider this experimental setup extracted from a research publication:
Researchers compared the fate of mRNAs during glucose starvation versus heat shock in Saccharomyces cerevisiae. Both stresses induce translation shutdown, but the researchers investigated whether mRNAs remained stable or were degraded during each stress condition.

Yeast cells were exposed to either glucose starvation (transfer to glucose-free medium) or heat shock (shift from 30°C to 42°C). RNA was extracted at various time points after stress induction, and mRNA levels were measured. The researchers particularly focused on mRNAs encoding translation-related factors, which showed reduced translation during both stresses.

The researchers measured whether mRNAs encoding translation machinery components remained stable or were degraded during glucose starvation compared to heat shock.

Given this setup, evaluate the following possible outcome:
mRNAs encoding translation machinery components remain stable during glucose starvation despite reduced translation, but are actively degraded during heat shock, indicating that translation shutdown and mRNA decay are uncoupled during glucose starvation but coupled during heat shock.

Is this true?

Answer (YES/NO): YES